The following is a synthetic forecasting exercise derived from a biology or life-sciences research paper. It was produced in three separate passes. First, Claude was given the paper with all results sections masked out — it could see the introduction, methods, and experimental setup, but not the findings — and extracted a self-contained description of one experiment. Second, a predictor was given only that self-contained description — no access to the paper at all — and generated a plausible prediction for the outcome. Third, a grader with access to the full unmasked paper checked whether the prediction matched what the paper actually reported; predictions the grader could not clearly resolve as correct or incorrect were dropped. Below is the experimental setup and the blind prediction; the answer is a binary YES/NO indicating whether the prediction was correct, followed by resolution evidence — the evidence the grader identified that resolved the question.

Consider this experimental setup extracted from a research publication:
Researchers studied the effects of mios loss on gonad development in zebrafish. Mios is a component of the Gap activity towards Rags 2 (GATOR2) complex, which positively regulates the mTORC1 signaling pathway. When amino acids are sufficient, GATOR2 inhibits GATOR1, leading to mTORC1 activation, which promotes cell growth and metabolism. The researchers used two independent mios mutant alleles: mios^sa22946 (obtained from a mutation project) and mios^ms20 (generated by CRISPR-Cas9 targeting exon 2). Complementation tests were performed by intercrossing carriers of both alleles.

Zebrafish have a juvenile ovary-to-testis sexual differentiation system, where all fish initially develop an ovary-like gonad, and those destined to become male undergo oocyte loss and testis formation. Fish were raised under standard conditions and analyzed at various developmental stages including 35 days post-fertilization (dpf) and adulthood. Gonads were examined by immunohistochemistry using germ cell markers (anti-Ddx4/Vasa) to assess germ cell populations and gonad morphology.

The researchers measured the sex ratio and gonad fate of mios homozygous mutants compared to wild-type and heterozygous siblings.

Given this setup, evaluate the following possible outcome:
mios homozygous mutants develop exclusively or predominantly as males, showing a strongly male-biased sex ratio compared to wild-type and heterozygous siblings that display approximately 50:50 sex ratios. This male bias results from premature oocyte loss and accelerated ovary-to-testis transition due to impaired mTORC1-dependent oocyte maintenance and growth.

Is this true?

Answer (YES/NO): YES